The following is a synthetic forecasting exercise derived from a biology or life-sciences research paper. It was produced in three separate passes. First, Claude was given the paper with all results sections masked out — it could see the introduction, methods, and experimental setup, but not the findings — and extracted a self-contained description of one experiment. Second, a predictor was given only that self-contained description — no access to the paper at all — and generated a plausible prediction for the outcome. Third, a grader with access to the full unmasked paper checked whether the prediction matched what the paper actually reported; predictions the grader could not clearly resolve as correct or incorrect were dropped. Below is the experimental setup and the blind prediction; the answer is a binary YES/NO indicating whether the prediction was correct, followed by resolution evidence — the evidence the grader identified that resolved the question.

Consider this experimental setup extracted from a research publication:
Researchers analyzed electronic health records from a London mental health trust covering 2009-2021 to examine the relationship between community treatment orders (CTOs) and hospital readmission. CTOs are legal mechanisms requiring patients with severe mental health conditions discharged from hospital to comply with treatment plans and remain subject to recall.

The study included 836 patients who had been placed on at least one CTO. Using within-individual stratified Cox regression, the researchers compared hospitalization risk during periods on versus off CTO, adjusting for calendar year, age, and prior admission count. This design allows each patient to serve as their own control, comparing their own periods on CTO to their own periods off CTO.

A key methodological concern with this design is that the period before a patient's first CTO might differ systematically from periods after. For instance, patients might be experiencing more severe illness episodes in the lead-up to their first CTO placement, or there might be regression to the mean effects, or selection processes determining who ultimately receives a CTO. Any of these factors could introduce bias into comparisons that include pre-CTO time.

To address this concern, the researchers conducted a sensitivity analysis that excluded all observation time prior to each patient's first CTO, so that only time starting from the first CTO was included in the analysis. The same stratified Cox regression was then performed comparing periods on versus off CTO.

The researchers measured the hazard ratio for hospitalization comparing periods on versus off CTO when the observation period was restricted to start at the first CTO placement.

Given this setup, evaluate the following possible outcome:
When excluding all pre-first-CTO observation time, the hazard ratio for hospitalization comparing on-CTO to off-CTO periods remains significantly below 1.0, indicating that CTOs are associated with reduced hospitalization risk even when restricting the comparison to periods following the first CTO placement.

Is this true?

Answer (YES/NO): NO